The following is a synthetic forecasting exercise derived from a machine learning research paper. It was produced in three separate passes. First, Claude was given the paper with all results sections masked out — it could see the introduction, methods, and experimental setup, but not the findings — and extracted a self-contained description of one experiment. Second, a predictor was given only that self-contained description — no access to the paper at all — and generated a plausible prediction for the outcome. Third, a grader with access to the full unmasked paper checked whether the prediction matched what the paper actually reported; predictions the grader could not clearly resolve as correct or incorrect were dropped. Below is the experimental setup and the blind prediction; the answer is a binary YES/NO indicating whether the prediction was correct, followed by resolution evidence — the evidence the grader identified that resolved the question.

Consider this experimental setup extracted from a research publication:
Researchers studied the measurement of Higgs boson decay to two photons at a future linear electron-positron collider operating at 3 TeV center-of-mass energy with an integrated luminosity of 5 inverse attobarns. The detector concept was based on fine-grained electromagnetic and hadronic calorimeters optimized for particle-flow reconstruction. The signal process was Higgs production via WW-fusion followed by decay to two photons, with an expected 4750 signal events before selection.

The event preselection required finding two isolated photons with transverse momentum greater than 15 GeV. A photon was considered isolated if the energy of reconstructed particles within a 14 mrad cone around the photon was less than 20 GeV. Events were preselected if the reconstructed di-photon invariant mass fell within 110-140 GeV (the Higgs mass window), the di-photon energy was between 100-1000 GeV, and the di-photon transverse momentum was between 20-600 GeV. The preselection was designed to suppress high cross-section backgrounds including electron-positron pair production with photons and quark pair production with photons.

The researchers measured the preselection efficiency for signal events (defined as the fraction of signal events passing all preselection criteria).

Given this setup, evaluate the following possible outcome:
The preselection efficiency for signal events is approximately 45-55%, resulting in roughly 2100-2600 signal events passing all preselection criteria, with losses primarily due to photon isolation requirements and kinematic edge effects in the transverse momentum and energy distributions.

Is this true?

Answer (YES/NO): NO